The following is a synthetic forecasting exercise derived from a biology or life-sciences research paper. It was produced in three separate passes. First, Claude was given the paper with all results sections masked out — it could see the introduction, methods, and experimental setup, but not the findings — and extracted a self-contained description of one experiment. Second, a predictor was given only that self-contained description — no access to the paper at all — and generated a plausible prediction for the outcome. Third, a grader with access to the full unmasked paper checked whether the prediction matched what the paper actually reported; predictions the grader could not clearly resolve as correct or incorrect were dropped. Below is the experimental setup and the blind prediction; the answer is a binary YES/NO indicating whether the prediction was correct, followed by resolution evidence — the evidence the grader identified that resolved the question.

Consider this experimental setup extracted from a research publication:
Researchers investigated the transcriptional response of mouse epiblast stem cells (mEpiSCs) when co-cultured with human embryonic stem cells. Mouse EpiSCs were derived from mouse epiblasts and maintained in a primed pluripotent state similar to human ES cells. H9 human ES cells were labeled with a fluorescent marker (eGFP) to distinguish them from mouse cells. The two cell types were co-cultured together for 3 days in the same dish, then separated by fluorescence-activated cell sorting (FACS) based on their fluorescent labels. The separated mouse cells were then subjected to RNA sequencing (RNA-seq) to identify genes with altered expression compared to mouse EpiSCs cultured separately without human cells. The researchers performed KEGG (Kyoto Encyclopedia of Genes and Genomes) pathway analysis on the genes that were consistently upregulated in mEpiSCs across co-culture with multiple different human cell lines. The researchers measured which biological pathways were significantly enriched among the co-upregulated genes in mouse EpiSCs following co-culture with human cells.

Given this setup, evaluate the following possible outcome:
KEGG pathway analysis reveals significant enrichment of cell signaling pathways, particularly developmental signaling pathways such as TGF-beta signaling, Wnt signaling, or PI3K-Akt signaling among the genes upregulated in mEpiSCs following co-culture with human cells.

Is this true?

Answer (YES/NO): NO